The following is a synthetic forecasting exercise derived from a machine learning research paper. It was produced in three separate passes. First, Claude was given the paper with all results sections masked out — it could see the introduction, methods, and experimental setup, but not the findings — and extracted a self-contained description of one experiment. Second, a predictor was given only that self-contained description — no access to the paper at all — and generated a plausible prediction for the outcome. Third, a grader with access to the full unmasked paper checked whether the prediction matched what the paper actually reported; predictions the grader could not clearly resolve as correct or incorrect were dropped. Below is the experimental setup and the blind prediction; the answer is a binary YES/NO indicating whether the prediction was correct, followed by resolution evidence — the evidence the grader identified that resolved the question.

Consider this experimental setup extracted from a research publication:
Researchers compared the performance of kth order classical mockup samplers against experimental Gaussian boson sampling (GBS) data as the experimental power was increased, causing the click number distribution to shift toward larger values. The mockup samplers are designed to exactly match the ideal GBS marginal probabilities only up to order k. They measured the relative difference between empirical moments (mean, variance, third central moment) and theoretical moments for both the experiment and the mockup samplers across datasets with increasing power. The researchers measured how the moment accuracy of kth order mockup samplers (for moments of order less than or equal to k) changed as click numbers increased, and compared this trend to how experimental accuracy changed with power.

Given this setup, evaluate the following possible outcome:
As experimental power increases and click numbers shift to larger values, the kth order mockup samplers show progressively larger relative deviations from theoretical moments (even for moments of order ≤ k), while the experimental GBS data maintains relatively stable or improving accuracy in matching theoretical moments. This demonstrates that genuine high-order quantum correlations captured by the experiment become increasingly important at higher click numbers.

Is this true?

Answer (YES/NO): NO